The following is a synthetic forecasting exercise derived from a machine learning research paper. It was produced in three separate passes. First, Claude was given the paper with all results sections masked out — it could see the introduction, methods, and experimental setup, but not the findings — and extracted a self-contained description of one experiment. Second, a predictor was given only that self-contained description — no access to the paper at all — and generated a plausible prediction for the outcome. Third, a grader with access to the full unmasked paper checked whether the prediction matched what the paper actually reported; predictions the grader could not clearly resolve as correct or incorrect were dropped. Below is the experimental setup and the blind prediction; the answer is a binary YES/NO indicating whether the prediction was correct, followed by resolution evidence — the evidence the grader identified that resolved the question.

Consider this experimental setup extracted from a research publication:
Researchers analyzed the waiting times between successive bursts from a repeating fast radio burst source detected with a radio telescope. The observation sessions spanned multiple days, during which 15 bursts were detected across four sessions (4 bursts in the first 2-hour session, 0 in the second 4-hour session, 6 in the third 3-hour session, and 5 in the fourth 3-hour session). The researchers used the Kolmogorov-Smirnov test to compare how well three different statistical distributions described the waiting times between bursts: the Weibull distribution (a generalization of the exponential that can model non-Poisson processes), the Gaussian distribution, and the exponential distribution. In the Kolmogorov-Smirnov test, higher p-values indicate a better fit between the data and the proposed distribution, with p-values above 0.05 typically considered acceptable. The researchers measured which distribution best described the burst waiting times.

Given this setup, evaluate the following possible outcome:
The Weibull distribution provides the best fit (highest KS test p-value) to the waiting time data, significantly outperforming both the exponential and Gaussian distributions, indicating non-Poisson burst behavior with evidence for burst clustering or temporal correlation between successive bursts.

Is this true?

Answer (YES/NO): NO